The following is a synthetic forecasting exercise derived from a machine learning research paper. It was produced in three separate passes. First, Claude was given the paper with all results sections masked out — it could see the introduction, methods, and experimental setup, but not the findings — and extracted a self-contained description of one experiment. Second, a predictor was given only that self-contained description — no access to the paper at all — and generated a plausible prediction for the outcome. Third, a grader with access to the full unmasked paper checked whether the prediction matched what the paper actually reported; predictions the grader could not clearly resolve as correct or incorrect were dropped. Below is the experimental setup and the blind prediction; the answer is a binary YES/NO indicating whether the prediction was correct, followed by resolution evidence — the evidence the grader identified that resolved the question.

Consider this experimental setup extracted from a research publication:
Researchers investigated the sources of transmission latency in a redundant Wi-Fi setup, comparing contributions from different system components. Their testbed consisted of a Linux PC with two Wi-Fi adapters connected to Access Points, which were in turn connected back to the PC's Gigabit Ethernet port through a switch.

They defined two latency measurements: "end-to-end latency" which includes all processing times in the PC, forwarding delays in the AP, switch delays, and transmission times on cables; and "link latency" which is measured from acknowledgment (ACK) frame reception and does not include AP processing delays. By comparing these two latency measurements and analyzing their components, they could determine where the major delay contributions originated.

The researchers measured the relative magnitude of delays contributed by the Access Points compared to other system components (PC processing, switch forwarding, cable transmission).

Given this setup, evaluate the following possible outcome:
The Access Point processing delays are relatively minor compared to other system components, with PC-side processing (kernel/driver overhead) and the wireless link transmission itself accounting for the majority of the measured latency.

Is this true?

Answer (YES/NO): NO